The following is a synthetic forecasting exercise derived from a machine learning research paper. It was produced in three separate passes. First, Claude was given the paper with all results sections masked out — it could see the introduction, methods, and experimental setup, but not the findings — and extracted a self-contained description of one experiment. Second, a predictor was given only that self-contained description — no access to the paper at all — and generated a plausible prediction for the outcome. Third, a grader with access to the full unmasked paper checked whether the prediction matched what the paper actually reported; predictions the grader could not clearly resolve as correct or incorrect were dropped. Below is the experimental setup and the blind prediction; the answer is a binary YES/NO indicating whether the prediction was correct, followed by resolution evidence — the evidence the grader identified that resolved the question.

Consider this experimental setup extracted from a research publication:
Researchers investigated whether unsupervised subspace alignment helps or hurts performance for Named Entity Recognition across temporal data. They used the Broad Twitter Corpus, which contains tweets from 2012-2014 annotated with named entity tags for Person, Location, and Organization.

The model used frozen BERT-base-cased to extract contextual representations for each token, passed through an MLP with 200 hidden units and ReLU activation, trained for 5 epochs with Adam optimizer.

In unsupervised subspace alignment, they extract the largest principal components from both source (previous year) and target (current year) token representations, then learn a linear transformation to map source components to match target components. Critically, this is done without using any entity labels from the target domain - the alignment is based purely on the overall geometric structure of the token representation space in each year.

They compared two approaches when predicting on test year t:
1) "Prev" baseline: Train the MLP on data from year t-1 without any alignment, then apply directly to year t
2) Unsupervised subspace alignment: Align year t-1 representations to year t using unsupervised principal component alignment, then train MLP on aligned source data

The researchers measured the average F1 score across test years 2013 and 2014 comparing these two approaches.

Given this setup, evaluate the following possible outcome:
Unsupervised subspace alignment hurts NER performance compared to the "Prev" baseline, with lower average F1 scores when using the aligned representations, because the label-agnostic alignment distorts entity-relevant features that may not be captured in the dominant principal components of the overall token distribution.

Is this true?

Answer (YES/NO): YES